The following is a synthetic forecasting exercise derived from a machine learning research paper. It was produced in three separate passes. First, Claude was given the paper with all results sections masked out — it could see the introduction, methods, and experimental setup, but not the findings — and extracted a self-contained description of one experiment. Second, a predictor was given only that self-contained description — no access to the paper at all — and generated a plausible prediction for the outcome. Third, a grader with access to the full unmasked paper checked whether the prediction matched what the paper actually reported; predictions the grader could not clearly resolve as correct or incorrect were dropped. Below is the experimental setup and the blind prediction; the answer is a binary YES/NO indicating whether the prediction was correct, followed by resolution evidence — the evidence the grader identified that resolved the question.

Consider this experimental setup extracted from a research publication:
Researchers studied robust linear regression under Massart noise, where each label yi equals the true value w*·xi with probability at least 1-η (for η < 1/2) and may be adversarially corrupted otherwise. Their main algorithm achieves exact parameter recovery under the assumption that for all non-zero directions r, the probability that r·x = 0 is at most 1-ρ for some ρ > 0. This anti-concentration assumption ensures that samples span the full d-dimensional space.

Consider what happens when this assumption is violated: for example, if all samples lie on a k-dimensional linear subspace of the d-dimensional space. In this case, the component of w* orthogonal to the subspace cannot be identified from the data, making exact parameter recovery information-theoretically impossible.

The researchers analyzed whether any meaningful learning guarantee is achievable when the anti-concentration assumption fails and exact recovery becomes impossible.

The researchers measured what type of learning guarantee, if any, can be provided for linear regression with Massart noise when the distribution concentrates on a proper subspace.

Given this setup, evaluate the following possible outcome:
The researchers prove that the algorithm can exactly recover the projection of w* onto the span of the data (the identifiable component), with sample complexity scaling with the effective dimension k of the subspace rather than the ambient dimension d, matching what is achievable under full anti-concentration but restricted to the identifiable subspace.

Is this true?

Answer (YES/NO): NO